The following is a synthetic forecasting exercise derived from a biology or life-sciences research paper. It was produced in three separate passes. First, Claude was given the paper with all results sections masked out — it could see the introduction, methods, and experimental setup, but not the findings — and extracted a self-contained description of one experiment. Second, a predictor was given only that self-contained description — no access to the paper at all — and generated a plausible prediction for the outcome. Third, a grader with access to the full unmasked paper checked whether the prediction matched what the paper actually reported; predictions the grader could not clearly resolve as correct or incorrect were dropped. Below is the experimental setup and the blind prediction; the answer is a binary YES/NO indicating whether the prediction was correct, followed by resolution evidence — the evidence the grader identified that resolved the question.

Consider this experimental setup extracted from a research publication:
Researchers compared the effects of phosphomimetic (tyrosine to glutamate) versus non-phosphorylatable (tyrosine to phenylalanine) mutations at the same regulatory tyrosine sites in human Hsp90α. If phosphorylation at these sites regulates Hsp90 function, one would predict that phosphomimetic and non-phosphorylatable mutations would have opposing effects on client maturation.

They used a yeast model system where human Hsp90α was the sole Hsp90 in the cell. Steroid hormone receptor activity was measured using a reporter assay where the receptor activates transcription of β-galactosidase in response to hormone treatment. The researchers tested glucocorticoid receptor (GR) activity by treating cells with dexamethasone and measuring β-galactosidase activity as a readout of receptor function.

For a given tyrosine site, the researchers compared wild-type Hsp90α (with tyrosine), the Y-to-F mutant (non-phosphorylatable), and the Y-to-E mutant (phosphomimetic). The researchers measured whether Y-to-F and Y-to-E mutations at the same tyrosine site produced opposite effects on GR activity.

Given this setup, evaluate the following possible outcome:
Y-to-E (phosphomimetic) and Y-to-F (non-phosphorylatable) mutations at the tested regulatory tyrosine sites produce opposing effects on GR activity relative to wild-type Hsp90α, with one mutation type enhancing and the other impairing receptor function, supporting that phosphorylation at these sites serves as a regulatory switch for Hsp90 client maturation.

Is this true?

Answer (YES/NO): NO